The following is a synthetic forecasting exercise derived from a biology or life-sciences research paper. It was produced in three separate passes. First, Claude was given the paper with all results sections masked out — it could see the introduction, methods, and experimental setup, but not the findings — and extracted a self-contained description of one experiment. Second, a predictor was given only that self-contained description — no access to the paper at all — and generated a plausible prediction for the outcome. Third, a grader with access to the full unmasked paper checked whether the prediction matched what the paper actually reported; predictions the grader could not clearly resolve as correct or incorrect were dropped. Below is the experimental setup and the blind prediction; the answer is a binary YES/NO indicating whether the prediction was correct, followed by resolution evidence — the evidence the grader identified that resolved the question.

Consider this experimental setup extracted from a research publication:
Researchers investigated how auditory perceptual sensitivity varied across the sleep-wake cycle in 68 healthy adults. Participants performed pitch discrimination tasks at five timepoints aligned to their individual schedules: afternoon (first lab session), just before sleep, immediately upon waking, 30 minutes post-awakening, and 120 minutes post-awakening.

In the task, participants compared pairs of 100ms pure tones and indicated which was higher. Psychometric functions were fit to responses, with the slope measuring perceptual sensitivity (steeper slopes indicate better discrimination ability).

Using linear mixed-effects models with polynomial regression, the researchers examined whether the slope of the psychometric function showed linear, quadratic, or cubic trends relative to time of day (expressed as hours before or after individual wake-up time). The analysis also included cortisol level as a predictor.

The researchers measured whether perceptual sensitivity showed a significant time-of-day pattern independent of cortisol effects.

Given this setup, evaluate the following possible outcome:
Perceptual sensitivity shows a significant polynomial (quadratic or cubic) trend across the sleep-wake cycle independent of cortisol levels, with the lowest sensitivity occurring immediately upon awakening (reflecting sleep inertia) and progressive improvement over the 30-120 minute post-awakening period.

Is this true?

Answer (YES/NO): NO